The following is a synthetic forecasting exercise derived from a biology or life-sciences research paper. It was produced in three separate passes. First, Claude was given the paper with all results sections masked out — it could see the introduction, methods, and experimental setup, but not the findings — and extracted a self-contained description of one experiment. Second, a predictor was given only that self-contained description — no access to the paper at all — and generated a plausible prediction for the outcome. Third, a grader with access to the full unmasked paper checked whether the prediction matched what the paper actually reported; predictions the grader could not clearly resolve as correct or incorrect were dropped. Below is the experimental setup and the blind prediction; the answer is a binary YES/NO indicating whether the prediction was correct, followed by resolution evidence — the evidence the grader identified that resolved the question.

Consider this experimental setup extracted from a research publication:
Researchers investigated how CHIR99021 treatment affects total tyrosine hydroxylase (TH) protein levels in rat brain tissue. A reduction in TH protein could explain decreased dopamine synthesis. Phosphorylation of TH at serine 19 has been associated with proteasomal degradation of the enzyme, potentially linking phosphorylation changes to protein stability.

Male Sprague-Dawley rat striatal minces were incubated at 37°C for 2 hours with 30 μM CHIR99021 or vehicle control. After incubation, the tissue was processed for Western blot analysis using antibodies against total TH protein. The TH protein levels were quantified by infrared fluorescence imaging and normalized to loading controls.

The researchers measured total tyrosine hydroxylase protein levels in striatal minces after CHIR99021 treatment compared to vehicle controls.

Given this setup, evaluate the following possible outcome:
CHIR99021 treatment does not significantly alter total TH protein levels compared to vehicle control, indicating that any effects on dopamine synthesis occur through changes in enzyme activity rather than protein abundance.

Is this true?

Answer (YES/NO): YES